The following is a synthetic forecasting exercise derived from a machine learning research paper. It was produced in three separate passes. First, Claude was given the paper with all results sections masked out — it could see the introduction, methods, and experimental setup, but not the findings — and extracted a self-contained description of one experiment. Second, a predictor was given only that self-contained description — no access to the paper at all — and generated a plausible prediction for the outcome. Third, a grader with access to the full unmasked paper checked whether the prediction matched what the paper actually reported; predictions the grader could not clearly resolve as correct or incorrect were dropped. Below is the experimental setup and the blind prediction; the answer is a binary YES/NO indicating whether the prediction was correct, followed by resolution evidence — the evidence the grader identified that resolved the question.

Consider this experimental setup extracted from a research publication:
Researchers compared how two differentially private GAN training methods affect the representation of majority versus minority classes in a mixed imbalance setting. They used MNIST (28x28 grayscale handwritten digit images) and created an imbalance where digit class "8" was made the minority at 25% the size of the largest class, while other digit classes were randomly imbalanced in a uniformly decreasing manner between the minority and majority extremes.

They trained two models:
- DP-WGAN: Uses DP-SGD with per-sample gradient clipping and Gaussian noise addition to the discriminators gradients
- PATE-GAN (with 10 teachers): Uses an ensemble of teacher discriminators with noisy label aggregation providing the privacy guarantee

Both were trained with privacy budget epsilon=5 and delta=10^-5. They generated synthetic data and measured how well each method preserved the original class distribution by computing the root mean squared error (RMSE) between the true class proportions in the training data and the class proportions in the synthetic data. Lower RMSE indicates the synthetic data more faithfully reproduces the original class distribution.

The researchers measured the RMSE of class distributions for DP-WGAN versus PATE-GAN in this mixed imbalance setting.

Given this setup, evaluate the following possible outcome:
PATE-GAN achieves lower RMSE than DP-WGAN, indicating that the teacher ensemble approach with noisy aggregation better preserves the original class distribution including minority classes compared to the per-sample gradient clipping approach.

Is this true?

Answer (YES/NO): YES